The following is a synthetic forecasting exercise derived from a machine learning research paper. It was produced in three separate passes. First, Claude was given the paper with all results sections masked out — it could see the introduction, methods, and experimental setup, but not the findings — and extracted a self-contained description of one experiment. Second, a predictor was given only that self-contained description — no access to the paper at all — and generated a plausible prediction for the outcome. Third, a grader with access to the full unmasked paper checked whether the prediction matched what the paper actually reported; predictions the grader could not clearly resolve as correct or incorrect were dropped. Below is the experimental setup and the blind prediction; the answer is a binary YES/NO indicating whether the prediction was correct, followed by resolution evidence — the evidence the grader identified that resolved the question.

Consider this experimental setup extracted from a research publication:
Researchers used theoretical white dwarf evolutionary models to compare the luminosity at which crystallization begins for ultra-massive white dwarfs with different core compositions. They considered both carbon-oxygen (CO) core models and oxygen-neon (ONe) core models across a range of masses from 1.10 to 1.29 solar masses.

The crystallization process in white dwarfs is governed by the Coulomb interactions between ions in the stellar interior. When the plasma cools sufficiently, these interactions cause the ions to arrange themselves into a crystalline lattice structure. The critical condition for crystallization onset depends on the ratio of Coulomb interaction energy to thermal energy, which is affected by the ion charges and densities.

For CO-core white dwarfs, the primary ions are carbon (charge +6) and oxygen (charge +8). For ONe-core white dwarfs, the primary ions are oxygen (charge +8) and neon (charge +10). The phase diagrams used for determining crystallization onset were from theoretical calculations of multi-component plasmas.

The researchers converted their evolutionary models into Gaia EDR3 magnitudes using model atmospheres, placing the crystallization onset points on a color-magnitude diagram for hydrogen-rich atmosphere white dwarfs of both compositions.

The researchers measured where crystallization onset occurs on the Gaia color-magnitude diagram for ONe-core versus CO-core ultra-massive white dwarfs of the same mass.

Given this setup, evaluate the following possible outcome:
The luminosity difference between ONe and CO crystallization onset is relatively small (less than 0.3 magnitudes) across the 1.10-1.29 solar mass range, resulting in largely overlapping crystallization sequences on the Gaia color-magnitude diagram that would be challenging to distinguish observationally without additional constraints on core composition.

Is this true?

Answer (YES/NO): NO